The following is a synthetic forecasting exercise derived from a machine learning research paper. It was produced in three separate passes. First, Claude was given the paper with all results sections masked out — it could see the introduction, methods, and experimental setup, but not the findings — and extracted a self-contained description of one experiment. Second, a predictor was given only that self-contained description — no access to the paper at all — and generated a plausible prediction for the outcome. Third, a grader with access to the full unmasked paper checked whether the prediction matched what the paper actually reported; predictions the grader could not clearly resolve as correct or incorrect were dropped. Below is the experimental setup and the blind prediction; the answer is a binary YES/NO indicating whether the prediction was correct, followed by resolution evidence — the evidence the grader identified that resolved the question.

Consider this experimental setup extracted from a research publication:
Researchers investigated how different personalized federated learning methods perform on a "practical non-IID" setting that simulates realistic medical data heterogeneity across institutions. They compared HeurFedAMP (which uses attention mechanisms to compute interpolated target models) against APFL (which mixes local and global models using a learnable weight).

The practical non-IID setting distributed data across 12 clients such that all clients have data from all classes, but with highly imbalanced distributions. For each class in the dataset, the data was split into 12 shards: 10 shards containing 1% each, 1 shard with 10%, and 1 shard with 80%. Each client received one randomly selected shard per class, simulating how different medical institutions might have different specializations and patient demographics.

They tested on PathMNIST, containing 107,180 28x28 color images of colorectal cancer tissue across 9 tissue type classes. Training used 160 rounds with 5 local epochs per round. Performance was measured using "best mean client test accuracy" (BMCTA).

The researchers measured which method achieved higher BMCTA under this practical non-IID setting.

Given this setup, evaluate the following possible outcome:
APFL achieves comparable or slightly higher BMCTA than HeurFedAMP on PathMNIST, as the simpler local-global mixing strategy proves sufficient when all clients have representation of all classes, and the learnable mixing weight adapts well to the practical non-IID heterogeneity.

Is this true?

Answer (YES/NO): NO